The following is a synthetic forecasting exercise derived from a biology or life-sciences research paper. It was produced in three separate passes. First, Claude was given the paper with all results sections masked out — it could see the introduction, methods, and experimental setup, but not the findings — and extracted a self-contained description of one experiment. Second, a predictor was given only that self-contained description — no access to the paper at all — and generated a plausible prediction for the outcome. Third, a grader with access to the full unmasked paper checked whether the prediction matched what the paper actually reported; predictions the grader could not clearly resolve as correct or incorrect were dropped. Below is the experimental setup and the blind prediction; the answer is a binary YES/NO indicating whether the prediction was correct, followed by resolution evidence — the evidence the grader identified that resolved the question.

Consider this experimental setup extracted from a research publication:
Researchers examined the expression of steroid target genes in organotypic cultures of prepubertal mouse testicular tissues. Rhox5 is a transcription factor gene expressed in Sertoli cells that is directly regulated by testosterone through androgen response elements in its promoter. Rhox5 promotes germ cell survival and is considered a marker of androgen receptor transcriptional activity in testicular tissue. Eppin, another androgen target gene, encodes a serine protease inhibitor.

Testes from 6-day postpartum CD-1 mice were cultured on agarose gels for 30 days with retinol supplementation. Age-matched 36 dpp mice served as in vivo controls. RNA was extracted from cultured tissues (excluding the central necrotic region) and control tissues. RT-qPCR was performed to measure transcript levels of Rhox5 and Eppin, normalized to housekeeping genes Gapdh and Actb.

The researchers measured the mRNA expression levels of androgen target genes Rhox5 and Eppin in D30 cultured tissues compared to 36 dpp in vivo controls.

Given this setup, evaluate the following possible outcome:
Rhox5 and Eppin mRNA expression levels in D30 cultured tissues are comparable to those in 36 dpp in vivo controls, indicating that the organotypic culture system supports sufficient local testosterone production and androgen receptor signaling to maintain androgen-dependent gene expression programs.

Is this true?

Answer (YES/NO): NO